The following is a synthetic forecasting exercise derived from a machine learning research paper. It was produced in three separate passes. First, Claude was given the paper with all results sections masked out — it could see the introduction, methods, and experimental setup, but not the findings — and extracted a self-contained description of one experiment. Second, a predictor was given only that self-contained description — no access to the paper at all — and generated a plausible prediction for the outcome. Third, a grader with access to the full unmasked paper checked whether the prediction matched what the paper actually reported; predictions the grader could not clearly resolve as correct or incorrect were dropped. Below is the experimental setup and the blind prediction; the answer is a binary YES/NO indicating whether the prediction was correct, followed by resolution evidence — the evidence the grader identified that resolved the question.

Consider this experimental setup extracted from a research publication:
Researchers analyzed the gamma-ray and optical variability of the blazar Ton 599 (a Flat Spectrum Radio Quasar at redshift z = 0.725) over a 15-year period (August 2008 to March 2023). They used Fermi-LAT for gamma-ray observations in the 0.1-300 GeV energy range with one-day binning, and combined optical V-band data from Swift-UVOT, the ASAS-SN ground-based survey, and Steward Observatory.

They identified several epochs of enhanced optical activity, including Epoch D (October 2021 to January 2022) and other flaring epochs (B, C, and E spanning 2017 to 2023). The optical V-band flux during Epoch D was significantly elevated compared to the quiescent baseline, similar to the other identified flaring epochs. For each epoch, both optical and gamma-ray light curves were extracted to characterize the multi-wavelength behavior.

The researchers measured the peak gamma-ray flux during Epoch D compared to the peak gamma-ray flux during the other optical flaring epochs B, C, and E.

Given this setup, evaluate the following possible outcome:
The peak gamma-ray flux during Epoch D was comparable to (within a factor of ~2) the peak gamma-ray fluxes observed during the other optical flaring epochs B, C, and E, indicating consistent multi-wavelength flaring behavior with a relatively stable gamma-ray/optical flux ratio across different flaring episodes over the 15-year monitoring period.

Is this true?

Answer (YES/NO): NO